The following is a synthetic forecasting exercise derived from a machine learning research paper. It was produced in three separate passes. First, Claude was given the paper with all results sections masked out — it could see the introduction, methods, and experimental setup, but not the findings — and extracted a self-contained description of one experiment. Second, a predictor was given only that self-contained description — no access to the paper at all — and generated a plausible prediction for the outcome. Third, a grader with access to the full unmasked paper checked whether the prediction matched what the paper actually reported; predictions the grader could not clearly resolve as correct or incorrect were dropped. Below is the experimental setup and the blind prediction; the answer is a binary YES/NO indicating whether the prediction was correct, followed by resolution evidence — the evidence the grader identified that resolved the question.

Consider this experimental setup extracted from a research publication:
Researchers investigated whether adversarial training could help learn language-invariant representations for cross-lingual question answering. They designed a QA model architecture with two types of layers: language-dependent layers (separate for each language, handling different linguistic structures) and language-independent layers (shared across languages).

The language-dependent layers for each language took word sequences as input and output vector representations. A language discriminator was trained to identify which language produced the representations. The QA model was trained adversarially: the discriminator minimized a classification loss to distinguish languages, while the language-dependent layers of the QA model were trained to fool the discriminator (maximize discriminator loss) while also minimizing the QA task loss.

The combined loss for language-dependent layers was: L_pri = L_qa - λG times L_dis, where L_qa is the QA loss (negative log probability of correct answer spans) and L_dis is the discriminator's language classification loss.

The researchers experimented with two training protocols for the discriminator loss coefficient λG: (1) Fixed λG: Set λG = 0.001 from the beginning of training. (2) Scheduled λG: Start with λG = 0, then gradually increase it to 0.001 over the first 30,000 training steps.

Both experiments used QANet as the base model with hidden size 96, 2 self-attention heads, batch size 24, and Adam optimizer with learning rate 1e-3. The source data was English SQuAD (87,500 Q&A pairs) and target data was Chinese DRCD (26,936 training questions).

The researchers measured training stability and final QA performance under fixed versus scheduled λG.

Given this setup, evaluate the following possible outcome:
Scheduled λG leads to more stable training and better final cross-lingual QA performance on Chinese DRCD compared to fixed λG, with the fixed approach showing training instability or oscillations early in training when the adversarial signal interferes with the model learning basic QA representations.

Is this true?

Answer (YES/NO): NO